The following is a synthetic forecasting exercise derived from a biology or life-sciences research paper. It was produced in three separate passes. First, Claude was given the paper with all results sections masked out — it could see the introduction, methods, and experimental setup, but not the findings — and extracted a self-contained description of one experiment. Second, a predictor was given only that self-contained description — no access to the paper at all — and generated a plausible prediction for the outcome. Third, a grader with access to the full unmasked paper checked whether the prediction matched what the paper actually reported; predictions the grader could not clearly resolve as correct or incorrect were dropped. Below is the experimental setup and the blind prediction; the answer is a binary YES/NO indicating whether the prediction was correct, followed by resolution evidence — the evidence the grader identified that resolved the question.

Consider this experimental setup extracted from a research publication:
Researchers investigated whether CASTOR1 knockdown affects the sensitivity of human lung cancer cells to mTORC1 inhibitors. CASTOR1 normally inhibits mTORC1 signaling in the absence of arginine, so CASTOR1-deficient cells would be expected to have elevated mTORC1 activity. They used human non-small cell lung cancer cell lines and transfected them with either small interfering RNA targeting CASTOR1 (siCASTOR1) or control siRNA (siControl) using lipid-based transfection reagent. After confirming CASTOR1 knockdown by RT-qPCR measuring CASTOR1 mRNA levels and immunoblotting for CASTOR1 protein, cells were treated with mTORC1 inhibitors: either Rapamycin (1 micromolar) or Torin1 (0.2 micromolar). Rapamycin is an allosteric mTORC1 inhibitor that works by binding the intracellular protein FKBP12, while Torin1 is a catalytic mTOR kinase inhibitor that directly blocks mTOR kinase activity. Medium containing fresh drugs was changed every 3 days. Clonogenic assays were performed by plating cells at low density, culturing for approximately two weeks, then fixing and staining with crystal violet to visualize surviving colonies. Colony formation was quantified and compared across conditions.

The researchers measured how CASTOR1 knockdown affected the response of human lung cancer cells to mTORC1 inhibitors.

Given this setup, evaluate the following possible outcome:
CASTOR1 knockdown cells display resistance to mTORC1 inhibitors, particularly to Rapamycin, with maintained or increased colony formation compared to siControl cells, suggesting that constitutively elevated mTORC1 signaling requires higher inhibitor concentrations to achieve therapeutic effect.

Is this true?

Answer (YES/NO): NO